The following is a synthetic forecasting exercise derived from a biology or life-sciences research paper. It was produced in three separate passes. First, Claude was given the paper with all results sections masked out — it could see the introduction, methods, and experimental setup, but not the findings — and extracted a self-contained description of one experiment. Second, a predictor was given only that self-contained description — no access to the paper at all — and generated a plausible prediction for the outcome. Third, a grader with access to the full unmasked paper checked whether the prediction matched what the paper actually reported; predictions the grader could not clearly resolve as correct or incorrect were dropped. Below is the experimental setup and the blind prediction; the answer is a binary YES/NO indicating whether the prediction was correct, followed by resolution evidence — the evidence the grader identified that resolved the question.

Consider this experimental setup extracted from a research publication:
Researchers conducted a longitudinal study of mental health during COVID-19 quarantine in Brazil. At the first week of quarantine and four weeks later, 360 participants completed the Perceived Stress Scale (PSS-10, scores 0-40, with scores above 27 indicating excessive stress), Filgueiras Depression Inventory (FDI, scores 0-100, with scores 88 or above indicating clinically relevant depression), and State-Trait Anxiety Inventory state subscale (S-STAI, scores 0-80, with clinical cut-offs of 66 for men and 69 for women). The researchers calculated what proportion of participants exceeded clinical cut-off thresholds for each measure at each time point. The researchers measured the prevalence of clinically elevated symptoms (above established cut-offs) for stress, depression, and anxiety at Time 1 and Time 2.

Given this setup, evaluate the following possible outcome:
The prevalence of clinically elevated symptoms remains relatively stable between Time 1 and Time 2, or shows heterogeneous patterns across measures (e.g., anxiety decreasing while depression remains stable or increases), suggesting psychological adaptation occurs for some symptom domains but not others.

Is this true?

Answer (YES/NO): NO